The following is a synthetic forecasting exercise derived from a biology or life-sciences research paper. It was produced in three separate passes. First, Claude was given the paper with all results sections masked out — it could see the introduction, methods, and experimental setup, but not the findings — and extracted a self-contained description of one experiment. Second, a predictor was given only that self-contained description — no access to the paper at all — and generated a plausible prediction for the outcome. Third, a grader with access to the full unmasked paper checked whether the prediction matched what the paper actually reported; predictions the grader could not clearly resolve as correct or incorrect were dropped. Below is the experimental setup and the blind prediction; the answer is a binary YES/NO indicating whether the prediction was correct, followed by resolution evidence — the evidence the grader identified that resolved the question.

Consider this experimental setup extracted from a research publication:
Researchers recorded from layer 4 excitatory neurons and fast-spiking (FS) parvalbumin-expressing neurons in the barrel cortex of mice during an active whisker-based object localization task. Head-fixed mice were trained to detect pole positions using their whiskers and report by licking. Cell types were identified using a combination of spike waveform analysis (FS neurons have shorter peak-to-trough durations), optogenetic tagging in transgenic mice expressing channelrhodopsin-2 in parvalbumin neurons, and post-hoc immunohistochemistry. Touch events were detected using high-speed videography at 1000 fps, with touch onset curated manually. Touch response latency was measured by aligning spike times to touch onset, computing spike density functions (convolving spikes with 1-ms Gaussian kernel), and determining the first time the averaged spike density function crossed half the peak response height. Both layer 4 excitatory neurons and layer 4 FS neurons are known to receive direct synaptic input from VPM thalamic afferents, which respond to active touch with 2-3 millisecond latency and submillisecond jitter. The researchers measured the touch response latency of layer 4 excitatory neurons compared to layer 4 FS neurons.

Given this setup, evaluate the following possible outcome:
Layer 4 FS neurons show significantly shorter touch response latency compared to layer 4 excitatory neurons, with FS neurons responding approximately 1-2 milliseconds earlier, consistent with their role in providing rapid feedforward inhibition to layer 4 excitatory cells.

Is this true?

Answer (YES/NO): NO